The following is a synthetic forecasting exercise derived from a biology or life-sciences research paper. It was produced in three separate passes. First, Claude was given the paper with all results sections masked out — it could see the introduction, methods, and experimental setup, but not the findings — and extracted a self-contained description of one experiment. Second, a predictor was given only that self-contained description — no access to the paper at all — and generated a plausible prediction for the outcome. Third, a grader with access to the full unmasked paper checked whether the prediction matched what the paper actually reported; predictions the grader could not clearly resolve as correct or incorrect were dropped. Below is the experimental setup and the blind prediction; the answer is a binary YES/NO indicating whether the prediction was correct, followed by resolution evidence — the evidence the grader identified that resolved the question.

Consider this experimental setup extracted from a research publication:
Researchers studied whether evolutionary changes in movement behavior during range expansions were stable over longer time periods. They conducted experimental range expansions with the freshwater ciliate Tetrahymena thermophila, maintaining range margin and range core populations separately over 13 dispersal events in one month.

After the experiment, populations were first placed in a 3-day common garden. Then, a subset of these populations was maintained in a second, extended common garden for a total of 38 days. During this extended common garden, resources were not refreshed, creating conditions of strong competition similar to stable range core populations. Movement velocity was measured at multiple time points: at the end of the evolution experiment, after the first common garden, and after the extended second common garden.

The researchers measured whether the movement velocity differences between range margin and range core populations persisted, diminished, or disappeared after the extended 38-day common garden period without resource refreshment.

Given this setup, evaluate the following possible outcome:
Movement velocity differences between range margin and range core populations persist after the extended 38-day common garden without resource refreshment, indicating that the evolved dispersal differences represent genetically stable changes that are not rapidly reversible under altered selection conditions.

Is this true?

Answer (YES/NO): YES